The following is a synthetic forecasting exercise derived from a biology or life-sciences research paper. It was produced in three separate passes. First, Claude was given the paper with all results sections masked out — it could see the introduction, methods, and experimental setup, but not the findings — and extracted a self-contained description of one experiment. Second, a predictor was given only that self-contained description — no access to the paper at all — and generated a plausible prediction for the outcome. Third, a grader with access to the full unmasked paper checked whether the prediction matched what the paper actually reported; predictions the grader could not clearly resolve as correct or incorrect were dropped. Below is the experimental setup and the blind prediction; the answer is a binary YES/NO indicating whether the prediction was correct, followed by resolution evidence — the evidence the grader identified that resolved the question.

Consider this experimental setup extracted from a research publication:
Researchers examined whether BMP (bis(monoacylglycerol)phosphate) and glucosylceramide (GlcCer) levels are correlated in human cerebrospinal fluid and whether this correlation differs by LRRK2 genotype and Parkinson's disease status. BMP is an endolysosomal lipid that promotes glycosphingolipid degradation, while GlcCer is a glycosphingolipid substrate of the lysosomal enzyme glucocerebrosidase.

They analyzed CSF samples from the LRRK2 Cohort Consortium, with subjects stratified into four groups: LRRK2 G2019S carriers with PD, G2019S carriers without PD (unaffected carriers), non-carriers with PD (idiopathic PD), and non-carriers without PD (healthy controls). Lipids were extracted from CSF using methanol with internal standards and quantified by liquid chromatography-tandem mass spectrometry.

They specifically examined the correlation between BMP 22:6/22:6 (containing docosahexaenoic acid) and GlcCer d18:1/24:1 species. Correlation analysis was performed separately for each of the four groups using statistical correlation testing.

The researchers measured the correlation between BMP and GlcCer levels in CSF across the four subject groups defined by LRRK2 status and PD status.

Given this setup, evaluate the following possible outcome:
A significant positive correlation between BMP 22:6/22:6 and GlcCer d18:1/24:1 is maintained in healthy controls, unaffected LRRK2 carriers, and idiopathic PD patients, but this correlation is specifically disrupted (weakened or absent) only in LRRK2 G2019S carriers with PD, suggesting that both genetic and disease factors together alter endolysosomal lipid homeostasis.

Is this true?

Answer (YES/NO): NO